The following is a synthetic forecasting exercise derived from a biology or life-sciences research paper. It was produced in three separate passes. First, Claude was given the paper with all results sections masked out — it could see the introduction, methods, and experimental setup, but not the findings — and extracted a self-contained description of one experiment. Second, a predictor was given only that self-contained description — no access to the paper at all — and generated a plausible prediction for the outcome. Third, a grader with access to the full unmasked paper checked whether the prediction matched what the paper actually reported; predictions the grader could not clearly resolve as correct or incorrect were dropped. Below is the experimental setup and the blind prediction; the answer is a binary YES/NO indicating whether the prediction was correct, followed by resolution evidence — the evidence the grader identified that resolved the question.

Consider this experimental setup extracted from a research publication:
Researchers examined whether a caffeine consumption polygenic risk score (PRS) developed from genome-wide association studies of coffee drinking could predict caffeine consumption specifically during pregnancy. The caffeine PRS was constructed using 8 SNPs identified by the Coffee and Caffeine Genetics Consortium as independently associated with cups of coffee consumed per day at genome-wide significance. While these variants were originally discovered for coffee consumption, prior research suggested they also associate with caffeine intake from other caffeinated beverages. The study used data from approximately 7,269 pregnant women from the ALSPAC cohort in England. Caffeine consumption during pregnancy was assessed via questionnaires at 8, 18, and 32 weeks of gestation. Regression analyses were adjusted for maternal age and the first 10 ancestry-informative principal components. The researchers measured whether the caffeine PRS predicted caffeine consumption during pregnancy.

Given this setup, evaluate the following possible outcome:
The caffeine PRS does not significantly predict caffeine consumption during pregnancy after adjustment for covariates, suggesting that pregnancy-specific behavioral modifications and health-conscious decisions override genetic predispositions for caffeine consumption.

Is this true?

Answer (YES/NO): NO